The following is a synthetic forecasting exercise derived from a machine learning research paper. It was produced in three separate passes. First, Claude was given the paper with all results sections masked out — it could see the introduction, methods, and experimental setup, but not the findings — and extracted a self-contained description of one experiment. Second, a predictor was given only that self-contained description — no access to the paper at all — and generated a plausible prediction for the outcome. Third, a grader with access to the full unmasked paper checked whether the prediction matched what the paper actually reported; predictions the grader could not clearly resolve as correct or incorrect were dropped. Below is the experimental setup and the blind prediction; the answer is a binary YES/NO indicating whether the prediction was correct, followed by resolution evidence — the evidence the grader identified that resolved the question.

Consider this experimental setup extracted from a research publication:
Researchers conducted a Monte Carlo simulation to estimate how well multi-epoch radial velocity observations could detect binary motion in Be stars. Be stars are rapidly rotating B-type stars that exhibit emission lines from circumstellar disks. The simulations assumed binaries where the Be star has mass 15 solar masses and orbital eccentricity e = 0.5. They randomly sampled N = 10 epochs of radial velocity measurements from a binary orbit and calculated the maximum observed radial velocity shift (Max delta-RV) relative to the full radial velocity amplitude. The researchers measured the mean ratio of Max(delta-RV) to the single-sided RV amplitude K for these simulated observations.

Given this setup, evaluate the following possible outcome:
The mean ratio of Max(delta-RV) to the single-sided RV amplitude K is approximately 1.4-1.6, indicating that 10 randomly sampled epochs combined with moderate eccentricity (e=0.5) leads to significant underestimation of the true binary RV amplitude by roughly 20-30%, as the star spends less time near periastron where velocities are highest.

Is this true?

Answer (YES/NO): NO